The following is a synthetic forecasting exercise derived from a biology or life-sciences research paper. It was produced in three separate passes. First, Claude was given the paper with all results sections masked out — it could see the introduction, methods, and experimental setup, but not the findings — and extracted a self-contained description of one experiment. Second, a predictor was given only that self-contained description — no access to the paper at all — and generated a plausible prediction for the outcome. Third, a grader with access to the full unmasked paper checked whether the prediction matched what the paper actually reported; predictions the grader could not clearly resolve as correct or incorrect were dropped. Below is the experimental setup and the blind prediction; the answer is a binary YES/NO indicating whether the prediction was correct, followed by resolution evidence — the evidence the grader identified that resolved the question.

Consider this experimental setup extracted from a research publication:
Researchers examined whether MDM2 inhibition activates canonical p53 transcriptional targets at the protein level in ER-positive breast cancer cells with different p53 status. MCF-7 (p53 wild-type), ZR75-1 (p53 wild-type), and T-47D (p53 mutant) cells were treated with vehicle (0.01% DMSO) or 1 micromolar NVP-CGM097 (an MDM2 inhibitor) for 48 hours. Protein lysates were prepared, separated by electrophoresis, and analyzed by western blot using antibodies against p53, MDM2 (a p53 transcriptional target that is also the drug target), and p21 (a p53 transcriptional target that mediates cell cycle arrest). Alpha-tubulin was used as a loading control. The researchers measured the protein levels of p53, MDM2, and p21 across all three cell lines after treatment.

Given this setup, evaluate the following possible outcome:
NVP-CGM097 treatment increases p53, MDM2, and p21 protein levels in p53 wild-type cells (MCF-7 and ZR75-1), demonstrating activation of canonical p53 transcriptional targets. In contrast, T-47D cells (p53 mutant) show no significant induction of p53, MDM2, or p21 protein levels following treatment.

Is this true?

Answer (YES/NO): YES